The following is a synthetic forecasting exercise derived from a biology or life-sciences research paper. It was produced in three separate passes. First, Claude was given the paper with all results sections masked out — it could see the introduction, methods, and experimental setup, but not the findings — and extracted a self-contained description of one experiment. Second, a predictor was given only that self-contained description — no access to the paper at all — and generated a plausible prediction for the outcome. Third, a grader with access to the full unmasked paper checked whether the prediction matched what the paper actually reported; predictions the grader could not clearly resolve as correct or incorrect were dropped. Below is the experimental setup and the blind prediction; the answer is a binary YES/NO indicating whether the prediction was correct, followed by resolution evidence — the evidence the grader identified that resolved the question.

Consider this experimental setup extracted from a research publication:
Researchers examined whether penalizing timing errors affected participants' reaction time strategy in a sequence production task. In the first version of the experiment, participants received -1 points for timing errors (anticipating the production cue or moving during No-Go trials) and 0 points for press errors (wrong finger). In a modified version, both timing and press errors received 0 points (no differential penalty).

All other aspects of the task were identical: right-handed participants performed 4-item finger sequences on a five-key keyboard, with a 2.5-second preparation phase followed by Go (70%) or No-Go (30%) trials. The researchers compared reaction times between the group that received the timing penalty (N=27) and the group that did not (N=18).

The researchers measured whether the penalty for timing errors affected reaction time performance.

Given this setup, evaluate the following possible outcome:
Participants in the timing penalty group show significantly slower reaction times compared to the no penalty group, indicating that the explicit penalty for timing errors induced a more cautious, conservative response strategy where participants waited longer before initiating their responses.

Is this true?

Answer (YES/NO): NO